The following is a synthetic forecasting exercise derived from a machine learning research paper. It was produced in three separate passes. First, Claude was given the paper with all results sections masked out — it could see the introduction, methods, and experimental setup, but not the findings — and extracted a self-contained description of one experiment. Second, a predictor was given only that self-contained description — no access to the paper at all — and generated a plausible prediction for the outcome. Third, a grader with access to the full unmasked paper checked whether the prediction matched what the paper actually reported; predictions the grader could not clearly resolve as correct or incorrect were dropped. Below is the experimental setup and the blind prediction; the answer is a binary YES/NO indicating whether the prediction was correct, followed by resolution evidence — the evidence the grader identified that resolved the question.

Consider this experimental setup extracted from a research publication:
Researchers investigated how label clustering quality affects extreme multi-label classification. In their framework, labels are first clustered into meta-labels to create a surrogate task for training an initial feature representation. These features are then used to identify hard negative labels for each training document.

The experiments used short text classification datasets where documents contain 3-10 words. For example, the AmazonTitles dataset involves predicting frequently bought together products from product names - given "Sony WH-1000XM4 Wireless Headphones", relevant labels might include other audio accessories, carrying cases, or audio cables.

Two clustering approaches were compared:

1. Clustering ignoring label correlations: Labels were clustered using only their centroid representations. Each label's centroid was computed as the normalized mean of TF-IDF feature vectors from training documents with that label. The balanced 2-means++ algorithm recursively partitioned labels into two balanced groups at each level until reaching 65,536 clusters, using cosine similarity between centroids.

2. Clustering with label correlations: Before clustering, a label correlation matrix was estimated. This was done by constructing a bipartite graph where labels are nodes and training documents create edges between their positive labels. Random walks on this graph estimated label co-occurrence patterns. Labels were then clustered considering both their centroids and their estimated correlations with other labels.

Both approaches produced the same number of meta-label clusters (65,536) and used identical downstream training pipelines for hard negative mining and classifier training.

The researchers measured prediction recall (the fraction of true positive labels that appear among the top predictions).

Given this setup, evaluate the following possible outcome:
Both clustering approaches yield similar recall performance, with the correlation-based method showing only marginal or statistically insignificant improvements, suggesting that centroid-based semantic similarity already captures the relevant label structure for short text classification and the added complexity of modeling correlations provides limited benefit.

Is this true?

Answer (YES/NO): NO